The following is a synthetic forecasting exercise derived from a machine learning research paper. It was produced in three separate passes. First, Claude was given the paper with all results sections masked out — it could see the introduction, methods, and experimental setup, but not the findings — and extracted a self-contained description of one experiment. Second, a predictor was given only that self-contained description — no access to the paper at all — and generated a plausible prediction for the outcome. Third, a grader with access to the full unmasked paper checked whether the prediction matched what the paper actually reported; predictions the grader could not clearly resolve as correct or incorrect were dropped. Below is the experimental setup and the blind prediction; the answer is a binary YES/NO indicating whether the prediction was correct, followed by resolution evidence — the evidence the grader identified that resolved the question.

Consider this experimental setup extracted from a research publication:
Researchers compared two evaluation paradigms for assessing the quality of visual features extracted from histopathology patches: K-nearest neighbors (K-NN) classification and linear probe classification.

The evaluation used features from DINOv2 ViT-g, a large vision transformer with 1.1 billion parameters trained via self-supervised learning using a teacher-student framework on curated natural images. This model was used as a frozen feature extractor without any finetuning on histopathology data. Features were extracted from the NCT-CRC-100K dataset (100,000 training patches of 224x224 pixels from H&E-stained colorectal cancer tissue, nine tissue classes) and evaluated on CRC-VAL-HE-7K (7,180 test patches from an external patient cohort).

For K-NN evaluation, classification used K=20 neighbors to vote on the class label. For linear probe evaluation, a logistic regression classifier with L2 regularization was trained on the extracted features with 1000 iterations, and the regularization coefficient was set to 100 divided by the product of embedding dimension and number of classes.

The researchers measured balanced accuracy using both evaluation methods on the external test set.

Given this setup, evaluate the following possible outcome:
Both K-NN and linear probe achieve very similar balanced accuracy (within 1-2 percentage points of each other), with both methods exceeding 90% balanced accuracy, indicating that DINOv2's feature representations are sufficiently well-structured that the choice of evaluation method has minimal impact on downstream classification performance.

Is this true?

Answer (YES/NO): YES